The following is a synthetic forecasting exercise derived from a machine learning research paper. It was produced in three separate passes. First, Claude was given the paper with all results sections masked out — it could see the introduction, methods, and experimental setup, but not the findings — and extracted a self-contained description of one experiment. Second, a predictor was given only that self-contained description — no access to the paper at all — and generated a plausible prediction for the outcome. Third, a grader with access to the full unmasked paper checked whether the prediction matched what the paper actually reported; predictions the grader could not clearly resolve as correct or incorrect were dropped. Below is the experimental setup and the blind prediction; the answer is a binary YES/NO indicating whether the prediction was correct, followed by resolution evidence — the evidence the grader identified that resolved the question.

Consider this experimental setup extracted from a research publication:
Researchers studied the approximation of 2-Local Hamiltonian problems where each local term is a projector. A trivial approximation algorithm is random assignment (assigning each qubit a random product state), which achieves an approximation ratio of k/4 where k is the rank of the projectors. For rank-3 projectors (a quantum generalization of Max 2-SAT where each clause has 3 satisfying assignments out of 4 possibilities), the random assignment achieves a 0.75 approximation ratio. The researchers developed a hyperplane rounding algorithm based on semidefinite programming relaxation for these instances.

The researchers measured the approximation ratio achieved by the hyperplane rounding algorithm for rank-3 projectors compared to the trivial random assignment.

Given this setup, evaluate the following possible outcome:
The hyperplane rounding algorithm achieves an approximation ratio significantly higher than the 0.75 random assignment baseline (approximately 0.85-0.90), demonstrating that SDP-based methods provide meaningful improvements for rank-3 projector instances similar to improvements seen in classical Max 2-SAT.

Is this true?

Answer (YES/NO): NO